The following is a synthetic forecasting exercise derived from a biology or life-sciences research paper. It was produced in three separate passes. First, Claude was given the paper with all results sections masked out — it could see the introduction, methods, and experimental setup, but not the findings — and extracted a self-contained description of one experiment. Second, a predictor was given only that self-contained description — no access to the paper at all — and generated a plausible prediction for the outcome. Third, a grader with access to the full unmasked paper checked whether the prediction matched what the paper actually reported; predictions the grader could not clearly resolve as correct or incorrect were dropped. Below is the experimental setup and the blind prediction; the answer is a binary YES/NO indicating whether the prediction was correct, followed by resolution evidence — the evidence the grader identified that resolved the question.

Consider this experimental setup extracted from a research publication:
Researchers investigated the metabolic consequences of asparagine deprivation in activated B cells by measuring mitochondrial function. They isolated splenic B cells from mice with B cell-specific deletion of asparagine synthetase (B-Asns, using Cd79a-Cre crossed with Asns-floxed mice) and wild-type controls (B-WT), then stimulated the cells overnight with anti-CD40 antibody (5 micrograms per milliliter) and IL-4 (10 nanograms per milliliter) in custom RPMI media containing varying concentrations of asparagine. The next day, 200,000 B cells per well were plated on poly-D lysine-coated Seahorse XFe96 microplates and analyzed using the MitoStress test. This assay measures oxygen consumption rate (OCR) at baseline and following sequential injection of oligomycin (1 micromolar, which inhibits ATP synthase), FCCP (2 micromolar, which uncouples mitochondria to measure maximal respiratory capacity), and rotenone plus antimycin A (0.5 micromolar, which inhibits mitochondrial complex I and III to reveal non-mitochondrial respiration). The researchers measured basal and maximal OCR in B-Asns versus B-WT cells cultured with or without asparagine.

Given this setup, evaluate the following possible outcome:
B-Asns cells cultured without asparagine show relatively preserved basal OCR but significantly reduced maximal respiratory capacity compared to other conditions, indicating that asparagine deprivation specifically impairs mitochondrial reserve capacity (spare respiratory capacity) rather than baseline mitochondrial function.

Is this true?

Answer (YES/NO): NO